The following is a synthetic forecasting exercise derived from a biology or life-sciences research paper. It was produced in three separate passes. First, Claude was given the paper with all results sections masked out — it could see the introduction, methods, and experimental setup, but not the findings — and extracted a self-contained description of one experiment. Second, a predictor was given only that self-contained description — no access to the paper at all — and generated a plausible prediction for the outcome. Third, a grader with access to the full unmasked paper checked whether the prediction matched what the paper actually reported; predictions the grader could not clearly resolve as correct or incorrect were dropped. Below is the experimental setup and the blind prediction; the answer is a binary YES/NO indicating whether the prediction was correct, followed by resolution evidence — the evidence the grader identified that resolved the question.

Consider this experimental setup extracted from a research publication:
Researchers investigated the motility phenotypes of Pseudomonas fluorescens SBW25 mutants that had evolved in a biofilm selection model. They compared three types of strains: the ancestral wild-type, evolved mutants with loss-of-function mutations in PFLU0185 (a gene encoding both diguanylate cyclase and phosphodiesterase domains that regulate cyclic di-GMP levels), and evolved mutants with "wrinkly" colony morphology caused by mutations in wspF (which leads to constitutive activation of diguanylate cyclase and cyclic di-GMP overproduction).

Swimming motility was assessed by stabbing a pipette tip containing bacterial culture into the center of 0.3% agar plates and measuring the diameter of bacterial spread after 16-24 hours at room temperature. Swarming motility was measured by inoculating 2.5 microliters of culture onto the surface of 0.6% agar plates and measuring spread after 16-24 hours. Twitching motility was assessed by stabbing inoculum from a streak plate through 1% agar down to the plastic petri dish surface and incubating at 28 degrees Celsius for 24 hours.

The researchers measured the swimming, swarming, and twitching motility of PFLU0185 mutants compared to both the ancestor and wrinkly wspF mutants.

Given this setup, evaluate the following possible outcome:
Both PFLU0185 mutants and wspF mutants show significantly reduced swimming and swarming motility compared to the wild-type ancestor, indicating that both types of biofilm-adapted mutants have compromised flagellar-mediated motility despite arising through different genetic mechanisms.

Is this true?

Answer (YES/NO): YES